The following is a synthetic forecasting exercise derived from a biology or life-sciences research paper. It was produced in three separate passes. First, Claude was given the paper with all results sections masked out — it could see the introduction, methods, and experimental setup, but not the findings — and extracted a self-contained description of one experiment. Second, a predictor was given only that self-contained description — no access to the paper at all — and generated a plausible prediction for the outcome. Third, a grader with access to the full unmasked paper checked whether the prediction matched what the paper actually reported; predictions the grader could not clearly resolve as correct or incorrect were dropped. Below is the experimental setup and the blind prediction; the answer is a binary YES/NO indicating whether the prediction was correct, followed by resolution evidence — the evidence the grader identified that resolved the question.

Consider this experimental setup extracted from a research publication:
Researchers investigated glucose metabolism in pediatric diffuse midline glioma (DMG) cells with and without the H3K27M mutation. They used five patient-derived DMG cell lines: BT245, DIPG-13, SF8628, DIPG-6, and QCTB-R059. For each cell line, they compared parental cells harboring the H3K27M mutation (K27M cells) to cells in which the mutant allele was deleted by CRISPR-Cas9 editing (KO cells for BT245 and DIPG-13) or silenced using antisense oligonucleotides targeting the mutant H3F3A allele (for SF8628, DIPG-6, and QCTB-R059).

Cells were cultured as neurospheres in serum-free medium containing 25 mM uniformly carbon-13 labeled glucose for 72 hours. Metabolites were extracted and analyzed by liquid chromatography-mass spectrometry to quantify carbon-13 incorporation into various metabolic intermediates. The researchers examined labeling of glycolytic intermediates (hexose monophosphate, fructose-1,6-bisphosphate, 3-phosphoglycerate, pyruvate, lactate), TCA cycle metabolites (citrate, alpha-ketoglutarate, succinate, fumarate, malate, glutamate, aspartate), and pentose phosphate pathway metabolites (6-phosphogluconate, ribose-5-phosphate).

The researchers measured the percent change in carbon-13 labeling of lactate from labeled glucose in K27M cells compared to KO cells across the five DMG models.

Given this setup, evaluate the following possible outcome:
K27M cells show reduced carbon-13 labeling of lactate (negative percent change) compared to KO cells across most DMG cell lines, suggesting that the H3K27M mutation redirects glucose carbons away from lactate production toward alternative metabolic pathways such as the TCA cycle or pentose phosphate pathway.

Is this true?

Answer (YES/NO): NO